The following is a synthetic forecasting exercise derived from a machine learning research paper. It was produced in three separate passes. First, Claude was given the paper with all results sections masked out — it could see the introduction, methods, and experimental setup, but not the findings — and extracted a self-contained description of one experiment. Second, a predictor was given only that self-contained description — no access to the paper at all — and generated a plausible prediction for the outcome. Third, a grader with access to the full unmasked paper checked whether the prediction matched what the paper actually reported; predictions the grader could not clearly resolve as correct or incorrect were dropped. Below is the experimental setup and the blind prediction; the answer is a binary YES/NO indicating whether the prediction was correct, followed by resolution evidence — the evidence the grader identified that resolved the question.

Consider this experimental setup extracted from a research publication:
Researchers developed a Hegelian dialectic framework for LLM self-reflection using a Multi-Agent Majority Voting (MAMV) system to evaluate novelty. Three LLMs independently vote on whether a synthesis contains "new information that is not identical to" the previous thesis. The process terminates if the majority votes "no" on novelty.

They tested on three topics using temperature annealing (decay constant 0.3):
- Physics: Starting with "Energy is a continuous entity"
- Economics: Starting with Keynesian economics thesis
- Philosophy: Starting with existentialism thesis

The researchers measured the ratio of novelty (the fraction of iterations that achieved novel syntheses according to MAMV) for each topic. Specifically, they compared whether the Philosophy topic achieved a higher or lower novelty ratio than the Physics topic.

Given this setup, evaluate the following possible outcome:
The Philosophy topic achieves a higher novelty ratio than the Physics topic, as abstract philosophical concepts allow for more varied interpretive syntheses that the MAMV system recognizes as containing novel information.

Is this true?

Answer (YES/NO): YES